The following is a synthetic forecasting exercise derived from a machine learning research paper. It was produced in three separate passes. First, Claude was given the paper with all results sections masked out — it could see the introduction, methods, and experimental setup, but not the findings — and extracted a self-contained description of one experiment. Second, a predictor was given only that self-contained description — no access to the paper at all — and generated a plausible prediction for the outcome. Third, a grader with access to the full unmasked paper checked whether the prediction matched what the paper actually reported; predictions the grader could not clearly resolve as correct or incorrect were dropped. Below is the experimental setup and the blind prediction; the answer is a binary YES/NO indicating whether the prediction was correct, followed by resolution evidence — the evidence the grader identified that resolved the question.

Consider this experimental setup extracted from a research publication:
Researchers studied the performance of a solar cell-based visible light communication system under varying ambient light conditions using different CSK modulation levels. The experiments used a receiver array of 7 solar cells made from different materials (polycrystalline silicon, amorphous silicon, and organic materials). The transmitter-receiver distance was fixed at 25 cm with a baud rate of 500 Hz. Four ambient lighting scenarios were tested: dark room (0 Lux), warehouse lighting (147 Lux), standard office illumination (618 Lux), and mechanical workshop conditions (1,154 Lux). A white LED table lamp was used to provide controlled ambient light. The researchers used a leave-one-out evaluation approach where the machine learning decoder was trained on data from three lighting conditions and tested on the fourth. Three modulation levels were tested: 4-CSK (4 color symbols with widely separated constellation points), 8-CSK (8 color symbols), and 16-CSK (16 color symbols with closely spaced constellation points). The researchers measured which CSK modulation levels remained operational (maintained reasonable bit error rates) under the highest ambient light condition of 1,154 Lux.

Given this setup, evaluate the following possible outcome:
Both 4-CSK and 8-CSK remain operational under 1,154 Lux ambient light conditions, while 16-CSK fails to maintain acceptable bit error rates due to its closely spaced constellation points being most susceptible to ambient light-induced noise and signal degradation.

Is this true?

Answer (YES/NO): NO